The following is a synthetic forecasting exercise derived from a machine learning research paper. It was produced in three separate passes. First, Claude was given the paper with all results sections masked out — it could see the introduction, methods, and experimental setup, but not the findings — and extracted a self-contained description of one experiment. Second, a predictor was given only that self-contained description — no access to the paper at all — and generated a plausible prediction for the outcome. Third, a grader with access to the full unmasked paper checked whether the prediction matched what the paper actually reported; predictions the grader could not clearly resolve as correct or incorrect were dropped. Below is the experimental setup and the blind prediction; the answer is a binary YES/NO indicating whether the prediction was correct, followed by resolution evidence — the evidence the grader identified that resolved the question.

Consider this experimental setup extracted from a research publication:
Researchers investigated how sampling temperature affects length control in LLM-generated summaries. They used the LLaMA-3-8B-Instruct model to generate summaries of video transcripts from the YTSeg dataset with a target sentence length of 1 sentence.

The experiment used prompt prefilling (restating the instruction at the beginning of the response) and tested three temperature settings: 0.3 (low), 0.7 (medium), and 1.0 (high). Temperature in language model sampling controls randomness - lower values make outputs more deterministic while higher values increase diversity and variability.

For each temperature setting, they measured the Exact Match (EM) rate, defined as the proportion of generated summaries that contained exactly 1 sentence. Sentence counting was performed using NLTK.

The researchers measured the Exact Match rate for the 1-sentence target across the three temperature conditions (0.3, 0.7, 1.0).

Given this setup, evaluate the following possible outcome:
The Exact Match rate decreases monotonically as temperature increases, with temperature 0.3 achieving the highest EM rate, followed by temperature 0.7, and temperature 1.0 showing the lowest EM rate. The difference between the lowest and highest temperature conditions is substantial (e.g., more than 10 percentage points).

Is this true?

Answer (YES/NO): NO